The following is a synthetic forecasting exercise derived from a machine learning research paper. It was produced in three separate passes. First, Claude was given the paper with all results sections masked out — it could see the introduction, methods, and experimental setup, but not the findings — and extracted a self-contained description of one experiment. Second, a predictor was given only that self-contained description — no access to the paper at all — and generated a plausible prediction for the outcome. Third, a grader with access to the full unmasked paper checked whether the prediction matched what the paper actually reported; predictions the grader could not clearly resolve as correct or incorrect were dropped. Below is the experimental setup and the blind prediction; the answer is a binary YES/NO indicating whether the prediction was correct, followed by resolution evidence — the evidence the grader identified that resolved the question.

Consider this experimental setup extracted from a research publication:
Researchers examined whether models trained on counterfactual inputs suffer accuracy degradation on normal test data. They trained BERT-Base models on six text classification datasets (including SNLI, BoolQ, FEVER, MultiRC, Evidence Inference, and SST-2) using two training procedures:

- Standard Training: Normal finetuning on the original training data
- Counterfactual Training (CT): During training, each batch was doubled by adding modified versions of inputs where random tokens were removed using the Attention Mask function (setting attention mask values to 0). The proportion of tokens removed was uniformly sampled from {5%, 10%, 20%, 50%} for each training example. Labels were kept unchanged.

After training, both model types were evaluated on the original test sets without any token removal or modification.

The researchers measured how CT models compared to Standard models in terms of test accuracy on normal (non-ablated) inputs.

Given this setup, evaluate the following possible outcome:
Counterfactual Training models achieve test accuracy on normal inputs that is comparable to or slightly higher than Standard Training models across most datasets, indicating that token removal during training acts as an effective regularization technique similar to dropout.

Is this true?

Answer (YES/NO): NO